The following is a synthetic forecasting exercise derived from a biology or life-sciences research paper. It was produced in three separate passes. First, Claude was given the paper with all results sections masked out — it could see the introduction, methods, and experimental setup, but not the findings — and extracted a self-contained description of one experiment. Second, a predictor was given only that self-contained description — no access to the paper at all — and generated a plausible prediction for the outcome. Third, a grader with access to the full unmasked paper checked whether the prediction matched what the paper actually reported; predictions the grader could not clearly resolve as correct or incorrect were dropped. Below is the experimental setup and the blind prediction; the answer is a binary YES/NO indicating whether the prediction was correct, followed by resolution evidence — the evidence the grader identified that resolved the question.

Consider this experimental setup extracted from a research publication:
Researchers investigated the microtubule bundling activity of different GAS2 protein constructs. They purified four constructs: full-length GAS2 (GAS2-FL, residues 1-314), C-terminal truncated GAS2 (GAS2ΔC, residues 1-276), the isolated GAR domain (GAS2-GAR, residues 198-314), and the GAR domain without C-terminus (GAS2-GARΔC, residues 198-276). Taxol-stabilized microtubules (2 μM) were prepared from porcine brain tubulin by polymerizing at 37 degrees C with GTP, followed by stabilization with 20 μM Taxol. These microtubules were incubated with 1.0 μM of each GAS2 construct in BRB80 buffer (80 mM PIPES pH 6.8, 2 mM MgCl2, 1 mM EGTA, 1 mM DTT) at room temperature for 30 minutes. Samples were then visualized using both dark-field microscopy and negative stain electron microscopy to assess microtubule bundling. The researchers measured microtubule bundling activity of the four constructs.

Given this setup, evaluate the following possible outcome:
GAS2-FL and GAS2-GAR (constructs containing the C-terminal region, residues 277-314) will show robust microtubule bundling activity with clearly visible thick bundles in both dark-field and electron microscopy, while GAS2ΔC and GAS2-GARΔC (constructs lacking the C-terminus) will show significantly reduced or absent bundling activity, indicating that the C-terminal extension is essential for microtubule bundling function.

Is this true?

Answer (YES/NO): YES